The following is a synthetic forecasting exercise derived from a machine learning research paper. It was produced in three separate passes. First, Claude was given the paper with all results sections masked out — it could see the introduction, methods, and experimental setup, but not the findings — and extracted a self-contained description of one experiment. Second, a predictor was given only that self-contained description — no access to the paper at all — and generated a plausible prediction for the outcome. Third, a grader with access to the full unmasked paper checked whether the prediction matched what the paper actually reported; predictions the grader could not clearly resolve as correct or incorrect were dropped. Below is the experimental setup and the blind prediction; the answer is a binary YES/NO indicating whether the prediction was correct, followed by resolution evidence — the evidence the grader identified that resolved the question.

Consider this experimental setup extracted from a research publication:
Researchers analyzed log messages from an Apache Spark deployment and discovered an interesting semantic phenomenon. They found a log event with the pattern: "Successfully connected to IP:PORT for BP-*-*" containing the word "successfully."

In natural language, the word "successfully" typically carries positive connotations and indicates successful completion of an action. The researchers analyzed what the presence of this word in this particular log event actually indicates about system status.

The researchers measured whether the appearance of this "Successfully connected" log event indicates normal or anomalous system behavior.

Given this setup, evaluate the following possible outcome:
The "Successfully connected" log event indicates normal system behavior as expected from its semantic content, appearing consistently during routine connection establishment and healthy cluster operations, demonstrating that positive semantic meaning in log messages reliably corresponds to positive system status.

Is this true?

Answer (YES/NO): NO